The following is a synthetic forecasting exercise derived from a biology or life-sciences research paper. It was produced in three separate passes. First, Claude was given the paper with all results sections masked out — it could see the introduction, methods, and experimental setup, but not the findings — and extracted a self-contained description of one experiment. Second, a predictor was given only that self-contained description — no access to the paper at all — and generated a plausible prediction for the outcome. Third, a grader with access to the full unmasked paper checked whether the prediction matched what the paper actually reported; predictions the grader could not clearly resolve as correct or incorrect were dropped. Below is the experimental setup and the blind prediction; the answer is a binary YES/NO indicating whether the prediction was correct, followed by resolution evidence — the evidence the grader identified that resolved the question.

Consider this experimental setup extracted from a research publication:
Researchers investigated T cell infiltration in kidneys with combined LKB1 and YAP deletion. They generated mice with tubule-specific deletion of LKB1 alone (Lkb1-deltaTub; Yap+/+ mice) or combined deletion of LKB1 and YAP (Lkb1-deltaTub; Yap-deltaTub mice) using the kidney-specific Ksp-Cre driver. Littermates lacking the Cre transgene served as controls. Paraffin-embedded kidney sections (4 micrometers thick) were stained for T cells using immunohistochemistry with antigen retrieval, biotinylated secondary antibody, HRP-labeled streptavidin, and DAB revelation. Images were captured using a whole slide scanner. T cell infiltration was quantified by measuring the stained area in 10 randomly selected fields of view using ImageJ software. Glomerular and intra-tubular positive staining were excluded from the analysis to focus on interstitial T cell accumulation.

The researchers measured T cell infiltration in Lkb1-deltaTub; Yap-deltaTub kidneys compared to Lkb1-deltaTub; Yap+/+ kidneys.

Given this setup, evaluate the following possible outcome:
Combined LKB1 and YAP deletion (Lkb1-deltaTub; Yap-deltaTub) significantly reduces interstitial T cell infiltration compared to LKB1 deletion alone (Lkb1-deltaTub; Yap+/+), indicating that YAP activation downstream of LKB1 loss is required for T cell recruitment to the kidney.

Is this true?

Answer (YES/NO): NO